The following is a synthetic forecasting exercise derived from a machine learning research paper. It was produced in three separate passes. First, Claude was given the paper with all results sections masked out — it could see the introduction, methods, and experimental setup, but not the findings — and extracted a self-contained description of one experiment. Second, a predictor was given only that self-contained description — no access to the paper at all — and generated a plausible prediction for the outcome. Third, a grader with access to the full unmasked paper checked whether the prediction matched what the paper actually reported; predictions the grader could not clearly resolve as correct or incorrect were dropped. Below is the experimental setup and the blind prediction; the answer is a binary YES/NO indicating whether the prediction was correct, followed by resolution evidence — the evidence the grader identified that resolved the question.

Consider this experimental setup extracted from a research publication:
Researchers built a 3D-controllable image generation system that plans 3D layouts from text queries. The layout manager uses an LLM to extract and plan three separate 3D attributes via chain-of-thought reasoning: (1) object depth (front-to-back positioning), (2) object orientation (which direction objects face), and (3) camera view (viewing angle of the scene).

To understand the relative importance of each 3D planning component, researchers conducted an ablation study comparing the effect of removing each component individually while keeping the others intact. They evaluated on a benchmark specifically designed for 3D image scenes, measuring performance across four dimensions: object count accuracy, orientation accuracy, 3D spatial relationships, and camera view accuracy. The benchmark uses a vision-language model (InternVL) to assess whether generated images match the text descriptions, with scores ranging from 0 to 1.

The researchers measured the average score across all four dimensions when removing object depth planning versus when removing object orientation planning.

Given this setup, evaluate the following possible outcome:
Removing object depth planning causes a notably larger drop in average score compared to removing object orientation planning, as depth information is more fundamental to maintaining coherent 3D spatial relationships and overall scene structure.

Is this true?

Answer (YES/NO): NO